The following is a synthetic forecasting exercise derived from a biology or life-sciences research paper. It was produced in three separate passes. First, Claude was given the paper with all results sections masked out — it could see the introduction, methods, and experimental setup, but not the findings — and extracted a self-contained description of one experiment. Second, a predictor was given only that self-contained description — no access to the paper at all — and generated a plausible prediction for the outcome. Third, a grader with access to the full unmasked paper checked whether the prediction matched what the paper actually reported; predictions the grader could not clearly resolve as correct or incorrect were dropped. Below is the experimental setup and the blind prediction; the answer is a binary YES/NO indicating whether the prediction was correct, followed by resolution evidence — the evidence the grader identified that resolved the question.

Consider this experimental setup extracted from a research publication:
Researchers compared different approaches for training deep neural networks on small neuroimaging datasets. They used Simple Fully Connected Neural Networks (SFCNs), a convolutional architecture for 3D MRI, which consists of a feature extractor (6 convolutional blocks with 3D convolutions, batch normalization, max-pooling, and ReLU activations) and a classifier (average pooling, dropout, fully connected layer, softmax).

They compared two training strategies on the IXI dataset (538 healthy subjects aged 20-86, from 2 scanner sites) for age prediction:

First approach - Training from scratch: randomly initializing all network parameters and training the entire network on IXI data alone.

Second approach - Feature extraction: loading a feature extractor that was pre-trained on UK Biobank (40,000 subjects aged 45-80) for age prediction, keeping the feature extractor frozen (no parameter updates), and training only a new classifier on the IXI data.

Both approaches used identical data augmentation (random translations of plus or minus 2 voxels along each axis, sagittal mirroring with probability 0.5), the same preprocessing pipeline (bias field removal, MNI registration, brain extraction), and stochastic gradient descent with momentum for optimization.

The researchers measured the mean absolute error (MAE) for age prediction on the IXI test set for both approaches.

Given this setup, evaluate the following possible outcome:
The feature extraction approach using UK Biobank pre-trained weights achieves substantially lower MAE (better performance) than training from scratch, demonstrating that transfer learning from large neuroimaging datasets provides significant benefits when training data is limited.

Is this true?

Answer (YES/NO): YES